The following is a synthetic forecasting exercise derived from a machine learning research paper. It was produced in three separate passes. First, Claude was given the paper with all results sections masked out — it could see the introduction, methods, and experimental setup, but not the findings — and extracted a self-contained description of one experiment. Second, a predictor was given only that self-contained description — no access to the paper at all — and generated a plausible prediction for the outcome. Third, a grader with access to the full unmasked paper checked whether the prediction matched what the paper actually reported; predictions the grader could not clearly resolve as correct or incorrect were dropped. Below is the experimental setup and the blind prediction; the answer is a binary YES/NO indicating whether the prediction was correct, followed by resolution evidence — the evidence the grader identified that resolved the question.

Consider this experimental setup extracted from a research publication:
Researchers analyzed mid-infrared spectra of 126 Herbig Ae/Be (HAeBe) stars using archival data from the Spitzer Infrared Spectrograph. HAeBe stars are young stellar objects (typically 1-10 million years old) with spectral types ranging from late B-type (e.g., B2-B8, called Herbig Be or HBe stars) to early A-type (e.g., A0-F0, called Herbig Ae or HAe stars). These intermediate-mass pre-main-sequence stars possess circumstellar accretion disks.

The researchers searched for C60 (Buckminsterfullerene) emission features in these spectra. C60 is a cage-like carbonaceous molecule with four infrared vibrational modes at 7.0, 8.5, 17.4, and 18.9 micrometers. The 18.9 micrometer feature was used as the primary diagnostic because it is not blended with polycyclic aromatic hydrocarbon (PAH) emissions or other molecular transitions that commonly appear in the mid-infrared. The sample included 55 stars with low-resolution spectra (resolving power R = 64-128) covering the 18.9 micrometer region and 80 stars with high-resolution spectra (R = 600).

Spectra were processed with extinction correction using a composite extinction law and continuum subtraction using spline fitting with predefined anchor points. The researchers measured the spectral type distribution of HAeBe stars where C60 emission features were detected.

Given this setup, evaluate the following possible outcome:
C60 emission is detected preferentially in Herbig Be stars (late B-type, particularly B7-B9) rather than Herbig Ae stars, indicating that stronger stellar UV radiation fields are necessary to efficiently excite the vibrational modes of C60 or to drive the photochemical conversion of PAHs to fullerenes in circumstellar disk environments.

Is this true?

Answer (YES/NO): NO